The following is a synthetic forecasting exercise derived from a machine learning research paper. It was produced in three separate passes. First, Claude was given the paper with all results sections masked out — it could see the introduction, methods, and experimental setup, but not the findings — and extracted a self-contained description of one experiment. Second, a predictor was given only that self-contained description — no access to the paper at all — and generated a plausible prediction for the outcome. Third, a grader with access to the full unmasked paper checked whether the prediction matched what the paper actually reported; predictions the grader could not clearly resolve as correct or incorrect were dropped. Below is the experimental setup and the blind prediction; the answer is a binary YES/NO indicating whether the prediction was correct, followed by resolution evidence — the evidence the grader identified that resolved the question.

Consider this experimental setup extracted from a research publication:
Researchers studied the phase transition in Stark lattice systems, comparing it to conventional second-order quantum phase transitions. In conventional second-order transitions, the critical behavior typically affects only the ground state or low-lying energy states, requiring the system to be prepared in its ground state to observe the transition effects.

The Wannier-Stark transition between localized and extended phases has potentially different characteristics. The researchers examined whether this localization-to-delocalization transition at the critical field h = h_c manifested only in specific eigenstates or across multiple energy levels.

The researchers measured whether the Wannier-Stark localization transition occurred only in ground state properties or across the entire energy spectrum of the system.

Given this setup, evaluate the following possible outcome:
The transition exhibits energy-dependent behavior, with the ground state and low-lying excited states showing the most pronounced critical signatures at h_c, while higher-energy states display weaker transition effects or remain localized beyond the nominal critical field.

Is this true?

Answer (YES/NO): NO